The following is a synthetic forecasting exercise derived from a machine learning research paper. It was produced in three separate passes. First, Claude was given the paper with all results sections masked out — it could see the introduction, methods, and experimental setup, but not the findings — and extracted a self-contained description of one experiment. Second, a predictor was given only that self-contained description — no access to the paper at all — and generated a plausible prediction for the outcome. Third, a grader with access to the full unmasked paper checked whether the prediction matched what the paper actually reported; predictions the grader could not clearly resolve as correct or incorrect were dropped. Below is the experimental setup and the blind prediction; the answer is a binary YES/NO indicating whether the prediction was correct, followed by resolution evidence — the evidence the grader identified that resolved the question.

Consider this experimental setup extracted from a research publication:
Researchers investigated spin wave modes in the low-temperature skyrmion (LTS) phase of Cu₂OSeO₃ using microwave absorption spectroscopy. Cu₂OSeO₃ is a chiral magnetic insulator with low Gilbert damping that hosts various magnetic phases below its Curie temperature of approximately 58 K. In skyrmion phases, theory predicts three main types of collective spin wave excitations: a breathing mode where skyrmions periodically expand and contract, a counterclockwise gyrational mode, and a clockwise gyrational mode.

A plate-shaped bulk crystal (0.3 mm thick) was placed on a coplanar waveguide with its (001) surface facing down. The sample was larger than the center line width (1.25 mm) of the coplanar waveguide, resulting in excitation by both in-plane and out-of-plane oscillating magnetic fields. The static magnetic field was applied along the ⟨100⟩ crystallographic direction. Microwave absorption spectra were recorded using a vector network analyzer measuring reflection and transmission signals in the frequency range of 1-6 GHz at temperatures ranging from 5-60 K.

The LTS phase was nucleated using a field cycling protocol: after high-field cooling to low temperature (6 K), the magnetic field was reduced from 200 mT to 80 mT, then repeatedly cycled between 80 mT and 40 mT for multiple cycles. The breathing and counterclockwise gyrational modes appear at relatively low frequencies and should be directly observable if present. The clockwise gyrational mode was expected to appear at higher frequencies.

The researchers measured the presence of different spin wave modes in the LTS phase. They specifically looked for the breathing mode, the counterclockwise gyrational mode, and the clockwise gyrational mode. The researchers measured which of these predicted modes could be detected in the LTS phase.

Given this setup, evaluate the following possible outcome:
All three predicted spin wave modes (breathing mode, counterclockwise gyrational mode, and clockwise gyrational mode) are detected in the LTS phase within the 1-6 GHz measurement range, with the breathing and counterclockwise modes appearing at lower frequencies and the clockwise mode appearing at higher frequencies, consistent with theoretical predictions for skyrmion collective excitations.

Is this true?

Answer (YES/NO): YES